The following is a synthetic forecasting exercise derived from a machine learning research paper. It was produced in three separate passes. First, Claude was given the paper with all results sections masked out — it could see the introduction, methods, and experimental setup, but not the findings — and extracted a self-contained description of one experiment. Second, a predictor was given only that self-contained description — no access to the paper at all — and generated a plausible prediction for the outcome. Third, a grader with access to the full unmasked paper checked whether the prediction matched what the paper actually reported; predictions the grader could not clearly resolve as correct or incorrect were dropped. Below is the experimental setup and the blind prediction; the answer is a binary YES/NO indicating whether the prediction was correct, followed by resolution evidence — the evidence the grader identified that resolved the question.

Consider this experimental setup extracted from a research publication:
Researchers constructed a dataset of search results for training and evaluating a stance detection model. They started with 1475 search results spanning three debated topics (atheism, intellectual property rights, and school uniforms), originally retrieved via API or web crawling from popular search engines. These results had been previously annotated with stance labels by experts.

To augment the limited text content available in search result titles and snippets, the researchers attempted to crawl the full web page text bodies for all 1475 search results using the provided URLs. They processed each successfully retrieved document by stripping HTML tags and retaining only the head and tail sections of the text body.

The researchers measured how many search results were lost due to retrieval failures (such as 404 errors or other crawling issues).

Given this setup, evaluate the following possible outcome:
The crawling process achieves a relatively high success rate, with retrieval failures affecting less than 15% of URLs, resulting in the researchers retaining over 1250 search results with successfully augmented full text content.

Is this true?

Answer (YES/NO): NO